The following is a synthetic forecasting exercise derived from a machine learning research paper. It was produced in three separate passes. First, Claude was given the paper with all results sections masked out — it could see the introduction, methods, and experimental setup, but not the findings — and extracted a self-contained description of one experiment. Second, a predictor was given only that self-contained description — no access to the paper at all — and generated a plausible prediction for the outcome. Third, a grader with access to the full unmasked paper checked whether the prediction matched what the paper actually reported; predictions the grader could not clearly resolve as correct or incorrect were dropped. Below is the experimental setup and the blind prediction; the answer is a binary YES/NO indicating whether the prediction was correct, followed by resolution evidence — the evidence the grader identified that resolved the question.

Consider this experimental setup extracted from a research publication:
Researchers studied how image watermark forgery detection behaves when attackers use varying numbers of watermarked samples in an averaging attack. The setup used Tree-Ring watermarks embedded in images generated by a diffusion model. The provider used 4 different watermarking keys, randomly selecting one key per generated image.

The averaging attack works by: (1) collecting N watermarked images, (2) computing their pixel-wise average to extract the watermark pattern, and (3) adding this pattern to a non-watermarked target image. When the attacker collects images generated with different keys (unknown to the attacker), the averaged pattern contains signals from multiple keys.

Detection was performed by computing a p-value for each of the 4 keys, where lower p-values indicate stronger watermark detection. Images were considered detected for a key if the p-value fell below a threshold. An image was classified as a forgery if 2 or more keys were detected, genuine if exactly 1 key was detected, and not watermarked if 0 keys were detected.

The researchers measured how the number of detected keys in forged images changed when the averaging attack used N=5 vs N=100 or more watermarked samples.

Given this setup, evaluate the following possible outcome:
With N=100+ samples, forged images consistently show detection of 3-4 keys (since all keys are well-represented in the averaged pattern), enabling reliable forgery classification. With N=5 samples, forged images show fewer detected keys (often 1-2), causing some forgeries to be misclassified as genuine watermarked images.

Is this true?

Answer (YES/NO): NO